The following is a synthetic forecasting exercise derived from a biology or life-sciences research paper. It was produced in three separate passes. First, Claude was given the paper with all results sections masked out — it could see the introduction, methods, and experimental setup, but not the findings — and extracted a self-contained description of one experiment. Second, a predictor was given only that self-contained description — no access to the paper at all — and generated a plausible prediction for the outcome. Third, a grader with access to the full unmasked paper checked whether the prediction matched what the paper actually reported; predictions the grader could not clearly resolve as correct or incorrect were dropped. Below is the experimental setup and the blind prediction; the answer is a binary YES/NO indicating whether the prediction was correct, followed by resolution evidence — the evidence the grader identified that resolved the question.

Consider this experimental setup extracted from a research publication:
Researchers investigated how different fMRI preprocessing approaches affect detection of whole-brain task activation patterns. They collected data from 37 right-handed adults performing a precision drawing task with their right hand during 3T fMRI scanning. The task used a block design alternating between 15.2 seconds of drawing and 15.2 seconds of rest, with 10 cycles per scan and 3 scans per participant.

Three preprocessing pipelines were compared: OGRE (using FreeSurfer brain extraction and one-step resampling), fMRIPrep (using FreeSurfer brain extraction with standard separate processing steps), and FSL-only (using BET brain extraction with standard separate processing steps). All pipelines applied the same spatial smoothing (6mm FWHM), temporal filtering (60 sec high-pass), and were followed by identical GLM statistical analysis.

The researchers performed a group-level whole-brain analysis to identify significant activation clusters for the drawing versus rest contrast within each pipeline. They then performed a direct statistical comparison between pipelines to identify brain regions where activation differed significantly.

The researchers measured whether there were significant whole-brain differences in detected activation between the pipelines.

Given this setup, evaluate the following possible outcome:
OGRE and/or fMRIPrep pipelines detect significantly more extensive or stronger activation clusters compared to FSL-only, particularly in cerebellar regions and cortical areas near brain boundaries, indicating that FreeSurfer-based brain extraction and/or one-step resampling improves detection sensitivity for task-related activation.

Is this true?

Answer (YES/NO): NO